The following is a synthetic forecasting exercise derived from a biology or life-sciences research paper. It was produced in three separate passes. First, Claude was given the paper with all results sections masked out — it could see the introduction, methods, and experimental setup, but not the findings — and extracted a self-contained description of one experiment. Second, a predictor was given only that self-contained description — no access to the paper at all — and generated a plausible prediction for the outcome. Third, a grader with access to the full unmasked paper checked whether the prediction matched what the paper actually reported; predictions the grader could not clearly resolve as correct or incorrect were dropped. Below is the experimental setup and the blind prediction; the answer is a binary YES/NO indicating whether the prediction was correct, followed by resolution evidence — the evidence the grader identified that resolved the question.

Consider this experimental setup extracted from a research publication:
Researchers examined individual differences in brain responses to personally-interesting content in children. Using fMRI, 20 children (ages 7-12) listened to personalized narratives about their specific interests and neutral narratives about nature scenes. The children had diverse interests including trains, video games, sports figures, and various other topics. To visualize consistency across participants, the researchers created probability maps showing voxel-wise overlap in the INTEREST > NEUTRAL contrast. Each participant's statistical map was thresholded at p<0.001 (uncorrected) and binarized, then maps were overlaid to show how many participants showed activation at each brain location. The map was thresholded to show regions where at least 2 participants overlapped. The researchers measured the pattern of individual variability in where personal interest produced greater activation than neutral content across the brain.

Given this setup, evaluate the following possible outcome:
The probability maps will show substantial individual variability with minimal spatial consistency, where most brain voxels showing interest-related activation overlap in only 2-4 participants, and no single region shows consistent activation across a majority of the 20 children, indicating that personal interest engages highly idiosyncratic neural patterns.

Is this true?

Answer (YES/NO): NO